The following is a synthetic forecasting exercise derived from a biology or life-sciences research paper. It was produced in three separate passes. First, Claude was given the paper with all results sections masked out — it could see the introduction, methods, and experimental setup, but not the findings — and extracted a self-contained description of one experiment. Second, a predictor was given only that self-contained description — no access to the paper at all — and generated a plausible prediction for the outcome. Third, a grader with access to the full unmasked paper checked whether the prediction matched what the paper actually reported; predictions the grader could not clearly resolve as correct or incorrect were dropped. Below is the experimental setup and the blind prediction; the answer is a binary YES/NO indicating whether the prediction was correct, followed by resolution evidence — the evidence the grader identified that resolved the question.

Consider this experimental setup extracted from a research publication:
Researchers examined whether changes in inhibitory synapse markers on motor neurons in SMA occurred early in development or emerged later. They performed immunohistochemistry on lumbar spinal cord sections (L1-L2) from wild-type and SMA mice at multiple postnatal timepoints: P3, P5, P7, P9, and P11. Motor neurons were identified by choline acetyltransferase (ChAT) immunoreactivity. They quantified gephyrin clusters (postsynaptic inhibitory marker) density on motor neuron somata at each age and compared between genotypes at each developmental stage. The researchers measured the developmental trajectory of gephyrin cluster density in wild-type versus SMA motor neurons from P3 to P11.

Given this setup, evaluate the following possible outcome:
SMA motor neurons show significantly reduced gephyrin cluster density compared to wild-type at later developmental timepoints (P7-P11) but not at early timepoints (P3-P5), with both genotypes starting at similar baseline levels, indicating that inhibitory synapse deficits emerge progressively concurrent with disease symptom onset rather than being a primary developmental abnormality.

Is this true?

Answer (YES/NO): NO